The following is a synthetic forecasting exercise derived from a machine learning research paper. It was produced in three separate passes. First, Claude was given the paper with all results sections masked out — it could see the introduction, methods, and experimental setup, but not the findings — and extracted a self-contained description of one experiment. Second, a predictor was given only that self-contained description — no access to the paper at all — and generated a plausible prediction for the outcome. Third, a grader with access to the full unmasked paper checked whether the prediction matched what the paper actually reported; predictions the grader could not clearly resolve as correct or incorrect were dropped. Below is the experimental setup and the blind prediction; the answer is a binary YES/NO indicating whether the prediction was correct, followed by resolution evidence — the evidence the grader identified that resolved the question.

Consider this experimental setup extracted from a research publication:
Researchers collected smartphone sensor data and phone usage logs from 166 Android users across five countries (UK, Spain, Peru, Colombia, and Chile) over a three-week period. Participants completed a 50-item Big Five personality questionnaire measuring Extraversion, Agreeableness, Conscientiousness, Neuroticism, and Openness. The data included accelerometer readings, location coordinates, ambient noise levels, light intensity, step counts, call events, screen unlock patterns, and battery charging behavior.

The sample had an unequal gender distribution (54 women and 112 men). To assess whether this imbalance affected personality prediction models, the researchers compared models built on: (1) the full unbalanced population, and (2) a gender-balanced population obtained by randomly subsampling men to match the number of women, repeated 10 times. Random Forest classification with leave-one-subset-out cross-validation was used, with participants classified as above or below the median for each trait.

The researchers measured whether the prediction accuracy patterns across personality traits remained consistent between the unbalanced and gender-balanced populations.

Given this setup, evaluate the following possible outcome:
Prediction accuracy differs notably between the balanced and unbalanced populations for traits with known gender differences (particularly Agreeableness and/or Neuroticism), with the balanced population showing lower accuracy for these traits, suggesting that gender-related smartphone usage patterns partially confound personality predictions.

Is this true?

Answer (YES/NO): NO